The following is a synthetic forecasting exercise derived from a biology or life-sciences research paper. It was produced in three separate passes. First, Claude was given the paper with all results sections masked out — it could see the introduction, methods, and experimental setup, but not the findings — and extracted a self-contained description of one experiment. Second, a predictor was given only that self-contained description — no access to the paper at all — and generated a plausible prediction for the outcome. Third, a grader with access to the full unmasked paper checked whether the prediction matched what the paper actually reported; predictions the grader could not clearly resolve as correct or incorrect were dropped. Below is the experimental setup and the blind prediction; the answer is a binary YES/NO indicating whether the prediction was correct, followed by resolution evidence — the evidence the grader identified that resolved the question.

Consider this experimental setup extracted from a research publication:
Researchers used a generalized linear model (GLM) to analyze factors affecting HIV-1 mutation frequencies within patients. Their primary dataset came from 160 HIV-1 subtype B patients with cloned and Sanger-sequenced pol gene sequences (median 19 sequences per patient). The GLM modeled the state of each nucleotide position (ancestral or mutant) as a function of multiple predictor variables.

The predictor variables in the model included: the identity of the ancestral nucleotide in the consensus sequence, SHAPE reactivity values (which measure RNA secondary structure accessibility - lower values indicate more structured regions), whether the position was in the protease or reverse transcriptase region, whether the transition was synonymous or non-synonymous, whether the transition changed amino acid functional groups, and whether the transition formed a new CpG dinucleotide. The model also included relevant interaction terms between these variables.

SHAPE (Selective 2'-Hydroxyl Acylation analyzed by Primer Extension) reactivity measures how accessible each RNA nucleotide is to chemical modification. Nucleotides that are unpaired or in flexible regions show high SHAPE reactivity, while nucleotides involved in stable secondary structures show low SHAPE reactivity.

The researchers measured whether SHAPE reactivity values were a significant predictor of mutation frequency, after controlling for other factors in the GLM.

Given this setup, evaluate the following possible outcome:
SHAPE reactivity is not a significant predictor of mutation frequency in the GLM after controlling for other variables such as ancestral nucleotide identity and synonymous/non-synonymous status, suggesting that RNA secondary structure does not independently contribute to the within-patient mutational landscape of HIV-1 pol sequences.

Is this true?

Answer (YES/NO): NO